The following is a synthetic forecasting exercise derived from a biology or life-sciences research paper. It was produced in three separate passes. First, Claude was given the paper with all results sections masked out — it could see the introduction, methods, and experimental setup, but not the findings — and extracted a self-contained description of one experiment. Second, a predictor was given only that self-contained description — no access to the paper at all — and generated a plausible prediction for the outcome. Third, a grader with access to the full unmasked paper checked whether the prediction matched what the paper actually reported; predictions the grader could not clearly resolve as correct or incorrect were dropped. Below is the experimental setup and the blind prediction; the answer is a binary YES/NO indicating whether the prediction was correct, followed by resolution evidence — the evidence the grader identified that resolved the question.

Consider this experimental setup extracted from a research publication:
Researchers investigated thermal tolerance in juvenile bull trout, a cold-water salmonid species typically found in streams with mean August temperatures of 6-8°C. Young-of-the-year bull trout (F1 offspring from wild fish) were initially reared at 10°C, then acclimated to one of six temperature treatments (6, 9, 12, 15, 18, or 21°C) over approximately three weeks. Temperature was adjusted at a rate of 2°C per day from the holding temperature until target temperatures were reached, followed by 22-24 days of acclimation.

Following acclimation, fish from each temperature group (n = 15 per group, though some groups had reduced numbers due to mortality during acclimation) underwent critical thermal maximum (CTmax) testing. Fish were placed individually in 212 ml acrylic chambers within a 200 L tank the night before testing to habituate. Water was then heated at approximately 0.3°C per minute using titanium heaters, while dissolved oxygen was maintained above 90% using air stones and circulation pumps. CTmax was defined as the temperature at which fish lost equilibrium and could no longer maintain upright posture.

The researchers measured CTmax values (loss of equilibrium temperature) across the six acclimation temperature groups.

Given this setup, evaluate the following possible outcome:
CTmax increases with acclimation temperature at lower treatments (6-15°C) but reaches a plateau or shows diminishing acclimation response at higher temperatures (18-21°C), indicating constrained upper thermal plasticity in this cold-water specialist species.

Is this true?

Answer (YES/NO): NO